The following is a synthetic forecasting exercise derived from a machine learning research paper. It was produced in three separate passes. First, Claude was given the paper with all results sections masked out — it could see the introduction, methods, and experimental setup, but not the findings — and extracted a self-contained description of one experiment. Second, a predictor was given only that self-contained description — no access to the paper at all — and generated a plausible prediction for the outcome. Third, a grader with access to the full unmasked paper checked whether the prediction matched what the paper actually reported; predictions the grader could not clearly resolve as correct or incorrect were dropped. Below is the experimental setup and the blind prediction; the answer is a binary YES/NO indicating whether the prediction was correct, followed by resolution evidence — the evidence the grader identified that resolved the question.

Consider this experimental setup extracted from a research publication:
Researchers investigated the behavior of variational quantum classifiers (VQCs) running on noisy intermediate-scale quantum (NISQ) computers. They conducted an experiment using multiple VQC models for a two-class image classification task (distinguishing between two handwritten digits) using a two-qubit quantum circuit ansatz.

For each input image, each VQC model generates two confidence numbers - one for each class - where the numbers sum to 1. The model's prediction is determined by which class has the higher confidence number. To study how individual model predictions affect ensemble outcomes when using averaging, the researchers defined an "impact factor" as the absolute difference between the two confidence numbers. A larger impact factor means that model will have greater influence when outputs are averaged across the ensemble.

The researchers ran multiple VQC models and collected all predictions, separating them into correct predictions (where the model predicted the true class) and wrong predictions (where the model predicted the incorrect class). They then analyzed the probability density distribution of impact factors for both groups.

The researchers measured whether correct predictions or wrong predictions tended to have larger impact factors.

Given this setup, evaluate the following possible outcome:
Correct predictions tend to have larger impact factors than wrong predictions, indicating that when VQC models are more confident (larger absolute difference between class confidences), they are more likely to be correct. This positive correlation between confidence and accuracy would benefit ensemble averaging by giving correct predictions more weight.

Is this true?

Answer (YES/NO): NO